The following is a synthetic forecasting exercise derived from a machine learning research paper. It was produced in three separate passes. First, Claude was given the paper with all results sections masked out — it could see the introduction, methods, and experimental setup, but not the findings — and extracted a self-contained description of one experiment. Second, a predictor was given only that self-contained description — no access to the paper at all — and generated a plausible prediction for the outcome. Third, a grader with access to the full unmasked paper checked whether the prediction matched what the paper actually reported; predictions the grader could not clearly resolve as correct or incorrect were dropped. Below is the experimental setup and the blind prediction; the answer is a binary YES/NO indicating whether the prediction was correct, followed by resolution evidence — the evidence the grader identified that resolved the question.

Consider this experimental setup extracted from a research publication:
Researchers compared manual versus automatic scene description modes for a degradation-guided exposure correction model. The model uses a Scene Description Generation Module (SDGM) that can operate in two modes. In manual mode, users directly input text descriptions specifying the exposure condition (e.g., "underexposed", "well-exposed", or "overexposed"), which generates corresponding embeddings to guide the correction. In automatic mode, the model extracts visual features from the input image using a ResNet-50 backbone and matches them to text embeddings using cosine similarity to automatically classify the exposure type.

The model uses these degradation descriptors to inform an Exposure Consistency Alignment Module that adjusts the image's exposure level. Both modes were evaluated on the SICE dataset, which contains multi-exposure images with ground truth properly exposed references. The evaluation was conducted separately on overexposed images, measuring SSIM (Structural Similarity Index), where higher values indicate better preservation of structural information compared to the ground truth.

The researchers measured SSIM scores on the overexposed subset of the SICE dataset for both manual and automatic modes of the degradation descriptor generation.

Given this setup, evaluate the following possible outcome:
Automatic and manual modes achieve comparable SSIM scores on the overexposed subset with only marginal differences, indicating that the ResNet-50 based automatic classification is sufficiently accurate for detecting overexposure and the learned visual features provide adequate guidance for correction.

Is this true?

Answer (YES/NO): NO